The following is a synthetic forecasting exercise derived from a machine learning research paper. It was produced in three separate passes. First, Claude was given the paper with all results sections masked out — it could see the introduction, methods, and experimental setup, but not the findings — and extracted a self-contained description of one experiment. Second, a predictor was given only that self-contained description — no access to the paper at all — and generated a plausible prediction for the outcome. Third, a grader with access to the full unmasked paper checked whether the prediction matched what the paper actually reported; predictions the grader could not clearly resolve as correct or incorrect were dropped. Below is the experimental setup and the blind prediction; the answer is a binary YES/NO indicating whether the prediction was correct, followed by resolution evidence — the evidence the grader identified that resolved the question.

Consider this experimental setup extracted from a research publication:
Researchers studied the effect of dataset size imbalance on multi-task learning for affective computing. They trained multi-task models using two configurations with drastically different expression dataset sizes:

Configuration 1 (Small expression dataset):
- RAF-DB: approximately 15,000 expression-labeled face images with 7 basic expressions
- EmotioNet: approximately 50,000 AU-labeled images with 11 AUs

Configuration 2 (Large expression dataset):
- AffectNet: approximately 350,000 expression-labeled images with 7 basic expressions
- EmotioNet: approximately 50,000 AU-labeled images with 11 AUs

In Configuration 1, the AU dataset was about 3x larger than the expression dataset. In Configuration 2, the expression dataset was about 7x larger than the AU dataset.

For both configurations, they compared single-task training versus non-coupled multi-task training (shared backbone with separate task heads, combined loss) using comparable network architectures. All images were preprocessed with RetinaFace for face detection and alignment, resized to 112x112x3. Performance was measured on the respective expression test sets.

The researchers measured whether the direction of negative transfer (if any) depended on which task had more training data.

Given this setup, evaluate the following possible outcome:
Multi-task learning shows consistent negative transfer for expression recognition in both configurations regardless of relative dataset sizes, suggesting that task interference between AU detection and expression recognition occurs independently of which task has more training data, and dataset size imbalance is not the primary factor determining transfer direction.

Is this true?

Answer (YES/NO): YES